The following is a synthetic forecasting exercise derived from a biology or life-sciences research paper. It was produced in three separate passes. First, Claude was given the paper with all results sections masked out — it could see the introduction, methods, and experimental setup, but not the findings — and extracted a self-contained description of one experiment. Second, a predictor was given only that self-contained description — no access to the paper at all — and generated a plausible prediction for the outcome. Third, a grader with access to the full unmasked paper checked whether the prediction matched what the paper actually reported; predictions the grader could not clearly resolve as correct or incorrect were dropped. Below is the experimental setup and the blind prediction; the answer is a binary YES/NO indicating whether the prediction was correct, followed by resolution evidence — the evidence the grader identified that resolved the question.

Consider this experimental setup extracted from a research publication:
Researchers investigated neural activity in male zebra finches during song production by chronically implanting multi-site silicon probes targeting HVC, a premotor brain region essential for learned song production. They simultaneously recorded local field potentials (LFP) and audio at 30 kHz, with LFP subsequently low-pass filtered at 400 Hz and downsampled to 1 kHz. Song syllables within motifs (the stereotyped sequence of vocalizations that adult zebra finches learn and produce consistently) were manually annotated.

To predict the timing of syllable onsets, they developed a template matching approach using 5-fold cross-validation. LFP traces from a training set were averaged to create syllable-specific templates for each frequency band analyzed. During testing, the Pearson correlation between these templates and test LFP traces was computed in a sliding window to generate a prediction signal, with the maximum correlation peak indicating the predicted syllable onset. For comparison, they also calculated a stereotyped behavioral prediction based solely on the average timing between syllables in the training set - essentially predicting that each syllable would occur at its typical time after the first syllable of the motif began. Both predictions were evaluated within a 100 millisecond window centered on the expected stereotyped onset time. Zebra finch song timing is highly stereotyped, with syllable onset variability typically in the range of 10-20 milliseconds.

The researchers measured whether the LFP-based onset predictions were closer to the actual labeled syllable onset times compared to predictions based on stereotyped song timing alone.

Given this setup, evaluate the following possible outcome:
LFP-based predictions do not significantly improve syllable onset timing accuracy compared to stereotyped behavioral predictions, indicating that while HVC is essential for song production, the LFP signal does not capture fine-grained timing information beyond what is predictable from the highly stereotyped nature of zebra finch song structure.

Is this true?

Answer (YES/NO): NO